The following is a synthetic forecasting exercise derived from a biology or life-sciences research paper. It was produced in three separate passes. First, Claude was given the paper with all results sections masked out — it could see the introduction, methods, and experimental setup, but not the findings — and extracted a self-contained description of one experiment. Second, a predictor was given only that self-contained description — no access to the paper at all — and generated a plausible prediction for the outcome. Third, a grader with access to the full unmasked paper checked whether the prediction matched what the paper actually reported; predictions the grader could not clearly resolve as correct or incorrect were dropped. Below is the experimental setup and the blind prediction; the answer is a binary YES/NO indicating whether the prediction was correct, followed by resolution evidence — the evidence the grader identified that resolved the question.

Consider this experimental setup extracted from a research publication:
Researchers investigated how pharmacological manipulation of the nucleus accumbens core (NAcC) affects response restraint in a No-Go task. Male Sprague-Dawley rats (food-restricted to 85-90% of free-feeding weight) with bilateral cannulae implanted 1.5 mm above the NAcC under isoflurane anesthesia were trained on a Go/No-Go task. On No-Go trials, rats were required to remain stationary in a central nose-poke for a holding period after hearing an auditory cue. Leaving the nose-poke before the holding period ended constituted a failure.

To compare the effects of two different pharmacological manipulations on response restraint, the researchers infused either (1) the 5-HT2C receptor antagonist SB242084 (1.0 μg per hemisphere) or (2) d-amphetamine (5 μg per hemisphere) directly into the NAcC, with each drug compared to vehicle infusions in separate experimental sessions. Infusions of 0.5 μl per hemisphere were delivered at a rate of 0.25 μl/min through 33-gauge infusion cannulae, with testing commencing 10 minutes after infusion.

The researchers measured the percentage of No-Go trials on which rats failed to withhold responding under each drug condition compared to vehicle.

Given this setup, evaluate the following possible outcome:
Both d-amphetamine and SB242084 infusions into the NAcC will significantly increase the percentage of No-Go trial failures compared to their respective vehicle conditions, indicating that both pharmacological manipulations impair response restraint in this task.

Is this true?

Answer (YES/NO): NO